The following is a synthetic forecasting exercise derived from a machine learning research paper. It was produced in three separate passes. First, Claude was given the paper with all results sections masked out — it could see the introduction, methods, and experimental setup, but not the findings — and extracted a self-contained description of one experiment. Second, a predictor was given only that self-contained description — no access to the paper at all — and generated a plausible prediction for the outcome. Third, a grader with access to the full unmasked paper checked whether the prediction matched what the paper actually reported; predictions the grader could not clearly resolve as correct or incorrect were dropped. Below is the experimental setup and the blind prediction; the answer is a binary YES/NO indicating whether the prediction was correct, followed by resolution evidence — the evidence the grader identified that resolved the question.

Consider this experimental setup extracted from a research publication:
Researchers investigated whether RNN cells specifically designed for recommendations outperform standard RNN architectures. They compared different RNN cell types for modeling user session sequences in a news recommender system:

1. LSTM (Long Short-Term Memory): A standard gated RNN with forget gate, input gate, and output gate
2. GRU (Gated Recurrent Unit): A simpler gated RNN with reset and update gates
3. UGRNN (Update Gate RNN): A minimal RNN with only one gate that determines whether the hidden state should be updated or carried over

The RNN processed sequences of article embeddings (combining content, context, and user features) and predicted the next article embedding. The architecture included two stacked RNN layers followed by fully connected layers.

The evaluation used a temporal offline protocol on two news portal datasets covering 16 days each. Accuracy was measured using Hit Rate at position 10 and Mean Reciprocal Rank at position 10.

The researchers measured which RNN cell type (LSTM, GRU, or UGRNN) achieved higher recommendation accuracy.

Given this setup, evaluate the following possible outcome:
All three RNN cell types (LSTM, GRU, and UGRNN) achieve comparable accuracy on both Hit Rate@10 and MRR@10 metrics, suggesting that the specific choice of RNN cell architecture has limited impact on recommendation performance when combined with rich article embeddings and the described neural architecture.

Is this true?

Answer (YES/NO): YES